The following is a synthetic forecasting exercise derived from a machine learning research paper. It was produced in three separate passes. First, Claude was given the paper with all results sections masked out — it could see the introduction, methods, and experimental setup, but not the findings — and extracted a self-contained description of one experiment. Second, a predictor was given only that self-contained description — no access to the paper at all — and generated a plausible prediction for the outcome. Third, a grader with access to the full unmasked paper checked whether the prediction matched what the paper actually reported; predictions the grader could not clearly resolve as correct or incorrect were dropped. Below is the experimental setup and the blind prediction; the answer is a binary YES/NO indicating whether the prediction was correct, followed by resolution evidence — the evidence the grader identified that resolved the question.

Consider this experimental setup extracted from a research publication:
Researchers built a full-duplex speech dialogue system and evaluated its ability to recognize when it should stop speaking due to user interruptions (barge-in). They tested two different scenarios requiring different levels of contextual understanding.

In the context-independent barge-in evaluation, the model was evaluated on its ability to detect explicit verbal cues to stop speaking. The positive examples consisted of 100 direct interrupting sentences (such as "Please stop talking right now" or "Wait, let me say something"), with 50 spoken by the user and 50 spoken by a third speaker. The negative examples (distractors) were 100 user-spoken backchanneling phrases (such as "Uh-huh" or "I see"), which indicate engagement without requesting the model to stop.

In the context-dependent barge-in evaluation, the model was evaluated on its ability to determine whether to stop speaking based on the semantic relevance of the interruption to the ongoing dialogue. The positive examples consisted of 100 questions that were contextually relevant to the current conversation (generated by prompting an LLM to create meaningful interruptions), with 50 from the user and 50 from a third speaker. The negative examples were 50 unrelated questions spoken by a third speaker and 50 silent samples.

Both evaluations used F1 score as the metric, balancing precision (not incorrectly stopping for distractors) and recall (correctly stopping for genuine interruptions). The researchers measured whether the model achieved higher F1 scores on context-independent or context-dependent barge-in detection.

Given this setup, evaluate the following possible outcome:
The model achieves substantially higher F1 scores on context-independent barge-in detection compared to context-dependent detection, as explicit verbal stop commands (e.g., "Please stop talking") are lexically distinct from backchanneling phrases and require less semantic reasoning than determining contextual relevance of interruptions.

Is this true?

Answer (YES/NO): NO